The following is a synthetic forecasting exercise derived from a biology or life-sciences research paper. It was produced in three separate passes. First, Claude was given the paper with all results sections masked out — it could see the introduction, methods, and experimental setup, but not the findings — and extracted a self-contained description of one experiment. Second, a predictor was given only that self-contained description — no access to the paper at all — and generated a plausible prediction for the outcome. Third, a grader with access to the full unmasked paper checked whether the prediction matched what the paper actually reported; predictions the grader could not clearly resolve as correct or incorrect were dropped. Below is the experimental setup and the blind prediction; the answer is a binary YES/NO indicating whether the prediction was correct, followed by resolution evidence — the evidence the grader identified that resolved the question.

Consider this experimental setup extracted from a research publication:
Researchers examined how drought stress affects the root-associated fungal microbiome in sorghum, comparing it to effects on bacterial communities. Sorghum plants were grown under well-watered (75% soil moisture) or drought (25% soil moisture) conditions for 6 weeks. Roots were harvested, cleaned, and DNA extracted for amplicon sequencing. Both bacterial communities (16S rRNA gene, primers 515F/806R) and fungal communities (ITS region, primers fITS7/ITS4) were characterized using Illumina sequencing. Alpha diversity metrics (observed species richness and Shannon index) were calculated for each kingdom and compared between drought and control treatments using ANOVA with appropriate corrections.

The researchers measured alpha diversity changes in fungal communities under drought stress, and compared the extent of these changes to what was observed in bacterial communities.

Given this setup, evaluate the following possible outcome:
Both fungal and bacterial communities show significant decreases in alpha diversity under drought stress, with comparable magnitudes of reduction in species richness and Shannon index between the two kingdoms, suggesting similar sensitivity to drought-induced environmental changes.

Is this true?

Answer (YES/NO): NO